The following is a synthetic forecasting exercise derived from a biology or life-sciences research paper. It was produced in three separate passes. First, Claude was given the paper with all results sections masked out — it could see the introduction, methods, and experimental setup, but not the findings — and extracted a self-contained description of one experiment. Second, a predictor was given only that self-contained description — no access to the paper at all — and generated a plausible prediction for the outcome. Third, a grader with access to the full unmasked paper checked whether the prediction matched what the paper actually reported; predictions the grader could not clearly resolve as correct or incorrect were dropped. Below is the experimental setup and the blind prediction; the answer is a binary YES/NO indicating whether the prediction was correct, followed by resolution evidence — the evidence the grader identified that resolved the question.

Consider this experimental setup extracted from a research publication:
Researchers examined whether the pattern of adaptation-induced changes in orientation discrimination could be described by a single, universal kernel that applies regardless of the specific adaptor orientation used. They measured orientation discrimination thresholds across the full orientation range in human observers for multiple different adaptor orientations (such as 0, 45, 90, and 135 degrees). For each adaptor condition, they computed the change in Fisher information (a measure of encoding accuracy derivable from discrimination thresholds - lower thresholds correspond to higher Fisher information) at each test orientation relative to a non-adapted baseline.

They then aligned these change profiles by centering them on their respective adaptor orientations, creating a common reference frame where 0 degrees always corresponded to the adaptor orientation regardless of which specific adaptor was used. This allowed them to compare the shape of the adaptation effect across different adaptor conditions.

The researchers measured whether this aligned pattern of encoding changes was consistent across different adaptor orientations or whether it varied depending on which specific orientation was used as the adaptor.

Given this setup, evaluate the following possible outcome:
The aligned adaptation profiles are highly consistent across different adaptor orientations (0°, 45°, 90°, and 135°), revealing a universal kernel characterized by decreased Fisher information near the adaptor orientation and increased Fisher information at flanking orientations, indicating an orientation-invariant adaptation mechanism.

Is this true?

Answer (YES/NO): NO